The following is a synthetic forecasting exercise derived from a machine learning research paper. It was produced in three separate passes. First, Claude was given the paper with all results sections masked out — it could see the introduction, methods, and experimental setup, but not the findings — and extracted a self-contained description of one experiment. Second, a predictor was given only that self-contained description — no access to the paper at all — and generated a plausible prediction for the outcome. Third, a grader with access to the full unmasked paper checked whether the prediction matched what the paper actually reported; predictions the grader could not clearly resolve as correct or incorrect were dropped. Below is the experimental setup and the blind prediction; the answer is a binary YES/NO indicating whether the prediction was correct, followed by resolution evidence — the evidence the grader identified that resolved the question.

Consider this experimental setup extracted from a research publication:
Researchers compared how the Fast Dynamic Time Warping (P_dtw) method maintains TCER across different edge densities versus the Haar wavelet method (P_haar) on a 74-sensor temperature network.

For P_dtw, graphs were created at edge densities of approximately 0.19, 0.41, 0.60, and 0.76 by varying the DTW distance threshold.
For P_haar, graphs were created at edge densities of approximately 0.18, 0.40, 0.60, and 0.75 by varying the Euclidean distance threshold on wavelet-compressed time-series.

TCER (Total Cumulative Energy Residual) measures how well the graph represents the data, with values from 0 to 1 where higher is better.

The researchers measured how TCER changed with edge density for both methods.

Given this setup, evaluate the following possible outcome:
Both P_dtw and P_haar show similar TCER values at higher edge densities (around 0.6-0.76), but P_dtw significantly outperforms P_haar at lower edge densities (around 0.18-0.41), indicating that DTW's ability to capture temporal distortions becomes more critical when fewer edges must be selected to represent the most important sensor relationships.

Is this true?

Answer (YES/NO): NO